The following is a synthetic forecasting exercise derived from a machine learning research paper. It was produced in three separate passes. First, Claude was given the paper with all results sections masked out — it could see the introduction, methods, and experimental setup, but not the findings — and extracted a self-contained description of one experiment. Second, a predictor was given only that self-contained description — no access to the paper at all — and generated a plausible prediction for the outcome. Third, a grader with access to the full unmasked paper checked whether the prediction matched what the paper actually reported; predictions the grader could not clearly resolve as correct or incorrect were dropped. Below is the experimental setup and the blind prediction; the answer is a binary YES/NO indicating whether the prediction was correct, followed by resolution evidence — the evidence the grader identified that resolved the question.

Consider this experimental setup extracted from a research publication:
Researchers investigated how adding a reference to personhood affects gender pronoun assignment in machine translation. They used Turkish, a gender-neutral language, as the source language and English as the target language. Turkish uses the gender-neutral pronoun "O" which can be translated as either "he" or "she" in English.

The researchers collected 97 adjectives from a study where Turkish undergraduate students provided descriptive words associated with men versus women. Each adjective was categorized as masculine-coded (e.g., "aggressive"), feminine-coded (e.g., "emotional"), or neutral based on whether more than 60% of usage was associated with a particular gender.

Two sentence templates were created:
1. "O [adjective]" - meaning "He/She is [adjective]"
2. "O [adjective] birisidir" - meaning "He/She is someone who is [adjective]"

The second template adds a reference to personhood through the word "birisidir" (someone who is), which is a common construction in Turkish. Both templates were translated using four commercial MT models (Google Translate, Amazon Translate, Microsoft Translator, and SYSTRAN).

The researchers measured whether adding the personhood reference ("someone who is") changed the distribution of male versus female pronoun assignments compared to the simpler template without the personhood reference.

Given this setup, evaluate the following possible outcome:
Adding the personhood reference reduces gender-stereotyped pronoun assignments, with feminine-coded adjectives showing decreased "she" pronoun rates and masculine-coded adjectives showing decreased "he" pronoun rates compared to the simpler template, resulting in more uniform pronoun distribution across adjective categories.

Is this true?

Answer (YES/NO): NO